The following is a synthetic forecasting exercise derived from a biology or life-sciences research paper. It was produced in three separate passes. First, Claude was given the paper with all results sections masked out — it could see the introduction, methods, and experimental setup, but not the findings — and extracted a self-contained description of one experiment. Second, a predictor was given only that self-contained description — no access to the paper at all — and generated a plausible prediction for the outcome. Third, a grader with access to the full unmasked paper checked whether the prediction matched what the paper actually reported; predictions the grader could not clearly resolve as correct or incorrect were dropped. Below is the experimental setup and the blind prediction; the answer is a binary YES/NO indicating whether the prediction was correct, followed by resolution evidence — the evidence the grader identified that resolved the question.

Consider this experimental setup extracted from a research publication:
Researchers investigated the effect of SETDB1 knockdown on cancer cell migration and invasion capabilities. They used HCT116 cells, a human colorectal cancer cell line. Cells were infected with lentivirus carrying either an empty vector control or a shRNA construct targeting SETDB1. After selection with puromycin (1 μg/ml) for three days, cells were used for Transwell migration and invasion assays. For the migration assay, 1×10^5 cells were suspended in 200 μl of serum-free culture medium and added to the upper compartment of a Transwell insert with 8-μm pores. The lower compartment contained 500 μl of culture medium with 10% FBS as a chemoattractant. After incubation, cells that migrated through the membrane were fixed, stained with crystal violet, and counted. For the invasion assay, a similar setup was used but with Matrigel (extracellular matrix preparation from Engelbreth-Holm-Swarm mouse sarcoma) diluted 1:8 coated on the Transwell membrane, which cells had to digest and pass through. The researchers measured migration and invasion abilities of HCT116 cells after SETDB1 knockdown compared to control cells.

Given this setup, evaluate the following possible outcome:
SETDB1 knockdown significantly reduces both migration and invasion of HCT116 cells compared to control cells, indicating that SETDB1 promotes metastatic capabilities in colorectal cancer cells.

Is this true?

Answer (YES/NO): YES